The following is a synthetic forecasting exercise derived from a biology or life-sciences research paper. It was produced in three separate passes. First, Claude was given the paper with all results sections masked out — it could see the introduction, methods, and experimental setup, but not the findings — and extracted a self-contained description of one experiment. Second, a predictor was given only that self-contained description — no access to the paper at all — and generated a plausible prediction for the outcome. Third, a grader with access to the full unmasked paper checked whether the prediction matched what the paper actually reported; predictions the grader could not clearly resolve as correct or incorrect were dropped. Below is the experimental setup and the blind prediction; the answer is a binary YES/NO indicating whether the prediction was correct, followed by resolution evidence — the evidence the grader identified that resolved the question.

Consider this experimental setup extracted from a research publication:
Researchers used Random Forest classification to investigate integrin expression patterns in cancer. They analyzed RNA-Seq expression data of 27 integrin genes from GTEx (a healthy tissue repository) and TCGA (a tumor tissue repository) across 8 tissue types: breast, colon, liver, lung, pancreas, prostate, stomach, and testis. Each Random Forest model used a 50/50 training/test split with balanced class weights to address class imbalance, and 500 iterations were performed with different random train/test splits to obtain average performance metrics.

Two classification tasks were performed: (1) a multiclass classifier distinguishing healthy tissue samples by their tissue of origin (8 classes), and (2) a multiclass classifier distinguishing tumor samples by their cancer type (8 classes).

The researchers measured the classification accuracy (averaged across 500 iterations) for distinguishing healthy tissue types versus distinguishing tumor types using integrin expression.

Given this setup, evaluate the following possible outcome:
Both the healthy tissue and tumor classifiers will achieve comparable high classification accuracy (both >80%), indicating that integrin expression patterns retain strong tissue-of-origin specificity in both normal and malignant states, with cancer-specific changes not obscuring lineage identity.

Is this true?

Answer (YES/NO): NO